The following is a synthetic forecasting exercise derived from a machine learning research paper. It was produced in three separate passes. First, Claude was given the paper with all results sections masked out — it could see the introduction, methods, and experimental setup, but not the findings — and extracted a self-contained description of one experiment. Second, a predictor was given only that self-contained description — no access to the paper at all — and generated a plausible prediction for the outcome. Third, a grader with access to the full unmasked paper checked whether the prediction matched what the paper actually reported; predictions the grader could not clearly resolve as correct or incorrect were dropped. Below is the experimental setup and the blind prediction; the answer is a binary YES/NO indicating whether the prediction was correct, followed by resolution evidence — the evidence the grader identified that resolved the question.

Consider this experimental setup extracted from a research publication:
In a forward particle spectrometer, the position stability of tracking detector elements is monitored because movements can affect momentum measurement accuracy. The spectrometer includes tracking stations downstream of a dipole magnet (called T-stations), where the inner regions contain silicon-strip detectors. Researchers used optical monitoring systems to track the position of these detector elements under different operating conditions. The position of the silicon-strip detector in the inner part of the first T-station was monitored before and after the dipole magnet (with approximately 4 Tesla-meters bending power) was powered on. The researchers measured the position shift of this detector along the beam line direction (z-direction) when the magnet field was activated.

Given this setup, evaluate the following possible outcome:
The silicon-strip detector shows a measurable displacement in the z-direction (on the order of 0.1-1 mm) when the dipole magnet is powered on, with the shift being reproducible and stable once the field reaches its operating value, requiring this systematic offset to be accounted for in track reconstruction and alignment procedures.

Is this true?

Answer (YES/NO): NO